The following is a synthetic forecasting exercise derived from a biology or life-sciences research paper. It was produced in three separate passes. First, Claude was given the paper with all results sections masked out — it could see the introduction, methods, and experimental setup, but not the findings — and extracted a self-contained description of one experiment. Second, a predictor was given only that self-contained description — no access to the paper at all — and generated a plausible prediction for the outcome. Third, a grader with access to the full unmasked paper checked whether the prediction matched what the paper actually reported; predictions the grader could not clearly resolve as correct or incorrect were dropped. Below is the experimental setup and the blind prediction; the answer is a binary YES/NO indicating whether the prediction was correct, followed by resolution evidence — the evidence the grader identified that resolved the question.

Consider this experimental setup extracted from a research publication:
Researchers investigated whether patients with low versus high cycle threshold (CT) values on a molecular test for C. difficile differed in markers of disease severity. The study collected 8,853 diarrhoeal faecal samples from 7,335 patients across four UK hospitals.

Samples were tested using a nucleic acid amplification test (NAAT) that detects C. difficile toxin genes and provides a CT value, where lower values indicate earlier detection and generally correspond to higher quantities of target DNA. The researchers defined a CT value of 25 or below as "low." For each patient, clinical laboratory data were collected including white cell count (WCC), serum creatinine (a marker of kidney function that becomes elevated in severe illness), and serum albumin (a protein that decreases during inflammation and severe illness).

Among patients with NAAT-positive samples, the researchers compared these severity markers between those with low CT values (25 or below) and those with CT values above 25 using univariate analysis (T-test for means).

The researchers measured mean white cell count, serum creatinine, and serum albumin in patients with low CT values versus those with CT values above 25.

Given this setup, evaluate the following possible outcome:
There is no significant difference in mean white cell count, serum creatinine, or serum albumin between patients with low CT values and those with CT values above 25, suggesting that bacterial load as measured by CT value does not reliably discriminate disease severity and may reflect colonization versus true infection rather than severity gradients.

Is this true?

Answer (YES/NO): NO